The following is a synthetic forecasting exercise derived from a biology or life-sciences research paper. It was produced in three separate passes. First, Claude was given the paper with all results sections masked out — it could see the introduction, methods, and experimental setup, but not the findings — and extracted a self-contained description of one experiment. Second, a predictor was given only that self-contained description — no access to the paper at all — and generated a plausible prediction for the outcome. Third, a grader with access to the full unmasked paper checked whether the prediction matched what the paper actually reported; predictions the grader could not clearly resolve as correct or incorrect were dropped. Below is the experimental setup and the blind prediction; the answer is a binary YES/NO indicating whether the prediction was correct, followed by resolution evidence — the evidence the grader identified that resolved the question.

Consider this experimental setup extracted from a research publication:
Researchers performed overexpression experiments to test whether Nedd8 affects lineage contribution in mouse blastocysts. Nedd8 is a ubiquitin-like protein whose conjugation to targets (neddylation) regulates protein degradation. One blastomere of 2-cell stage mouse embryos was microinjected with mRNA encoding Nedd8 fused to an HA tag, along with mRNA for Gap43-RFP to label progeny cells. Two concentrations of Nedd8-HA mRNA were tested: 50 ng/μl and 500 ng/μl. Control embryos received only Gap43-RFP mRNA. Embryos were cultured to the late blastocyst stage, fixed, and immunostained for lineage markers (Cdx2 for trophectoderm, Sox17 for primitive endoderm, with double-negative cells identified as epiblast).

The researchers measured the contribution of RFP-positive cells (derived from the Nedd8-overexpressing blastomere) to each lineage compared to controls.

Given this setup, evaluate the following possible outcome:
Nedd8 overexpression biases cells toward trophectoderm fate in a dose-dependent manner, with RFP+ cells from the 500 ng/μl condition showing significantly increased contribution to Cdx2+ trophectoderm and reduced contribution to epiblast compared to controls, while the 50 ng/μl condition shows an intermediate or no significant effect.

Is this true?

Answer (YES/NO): NO